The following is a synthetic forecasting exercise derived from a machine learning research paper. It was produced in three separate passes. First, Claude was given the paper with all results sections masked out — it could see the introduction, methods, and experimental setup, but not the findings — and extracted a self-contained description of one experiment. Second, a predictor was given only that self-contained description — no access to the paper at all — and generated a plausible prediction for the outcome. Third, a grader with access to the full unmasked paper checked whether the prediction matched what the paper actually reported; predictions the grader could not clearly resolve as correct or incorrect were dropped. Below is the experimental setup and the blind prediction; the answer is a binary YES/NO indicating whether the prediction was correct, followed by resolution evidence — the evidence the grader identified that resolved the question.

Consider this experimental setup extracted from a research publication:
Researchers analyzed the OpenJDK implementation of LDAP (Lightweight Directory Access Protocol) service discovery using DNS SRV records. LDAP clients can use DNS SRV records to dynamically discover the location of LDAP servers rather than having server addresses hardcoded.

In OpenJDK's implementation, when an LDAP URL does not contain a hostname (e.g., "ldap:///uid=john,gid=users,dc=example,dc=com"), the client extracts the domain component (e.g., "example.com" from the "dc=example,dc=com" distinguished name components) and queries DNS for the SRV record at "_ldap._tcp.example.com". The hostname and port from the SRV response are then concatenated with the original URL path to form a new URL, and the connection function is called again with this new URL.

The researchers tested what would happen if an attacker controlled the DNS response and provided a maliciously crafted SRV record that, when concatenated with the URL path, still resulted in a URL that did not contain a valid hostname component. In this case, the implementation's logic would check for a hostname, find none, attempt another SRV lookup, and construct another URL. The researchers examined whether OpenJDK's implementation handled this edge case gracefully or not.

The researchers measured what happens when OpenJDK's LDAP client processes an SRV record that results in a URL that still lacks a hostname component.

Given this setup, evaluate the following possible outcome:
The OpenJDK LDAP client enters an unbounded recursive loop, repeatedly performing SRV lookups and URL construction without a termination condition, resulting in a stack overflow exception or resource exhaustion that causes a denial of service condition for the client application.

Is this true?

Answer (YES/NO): YES